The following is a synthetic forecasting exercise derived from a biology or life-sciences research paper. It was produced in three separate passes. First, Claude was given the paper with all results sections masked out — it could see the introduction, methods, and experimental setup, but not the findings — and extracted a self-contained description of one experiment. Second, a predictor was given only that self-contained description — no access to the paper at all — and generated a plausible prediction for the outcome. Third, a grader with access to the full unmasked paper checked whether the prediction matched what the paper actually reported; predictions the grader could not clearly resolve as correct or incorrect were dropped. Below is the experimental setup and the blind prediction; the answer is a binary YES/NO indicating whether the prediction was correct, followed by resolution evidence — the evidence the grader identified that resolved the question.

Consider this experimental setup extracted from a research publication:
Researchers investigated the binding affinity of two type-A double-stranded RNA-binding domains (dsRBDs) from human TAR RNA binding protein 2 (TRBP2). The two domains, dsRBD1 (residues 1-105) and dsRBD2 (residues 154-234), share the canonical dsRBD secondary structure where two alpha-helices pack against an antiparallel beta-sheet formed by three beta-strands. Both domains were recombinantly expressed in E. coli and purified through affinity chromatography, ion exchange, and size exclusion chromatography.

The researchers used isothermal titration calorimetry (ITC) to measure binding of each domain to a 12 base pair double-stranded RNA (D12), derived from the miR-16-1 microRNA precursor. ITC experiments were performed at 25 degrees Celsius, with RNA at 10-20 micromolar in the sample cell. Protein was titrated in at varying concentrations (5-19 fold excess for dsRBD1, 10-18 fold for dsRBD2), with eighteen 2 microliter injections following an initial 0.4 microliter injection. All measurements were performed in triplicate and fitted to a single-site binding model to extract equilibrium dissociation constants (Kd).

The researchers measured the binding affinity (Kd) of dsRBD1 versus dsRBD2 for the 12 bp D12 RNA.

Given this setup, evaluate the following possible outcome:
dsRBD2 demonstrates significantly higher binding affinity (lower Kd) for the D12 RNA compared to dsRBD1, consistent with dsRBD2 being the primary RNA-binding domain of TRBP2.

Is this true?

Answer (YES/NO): YES